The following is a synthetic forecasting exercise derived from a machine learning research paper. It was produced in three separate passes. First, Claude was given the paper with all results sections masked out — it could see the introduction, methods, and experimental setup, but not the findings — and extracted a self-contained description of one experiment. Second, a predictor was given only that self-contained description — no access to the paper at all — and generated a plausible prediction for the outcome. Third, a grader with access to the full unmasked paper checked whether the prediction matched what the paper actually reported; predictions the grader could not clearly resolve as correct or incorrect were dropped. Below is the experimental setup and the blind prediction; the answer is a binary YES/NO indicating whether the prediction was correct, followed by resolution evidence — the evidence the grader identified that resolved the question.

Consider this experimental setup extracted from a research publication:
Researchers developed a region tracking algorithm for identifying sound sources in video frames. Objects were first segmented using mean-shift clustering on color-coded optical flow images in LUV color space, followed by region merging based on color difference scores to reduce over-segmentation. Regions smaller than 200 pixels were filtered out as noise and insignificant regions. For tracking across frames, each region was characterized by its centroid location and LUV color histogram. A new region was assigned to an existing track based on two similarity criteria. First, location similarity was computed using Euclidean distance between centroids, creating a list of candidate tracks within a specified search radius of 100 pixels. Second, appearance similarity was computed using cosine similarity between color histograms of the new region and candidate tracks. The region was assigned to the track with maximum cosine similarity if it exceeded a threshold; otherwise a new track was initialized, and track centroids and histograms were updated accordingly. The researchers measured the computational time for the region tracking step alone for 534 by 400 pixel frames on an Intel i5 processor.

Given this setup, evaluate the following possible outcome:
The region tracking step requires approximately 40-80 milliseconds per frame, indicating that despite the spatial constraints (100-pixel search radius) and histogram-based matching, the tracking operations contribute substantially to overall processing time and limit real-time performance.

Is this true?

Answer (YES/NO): NO